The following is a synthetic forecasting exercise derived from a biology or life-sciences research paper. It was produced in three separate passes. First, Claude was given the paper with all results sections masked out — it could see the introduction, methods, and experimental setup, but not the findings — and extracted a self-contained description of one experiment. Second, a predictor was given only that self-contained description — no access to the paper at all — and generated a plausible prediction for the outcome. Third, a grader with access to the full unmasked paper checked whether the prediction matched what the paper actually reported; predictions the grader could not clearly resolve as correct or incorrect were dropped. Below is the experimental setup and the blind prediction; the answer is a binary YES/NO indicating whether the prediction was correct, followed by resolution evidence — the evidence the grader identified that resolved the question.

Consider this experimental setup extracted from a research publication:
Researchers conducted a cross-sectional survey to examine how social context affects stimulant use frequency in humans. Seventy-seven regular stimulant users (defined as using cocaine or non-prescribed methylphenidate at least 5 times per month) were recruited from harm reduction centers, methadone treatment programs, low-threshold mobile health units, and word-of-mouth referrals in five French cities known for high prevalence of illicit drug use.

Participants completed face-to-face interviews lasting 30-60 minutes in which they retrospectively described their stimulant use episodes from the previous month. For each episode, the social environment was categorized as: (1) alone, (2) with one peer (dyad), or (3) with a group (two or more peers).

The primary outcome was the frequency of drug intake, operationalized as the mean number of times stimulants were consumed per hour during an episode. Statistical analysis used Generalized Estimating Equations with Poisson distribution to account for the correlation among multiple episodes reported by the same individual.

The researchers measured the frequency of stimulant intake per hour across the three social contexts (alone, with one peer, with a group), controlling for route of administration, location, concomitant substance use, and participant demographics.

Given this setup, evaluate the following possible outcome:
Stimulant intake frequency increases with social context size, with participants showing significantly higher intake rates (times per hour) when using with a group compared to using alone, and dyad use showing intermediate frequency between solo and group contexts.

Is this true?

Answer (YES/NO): NO